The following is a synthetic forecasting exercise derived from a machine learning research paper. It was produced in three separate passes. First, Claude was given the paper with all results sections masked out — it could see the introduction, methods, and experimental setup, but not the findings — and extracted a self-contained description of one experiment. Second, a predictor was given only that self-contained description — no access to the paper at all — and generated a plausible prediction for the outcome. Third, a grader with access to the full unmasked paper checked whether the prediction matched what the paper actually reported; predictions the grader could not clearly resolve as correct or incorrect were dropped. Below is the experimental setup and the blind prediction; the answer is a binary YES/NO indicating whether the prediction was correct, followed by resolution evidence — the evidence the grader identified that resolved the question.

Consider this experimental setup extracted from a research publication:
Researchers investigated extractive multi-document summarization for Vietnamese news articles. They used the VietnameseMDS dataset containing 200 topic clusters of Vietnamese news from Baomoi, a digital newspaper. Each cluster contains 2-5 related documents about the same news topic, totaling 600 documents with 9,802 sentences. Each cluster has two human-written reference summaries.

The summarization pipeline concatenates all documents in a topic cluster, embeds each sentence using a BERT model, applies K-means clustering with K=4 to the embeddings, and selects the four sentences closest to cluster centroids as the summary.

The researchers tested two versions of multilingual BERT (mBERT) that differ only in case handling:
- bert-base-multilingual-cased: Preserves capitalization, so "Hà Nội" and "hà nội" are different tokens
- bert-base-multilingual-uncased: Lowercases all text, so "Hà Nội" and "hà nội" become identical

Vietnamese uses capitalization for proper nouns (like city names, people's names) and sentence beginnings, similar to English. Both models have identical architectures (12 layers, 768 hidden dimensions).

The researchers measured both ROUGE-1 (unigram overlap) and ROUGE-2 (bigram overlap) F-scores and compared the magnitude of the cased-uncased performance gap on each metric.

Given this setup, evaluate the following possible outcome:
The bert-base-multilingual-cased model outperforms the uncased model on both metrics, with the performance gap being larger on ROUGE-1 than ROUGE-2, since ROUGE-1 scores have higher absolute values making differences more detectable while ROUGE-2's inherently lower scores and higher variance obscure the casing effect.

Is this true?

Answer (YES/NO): NO